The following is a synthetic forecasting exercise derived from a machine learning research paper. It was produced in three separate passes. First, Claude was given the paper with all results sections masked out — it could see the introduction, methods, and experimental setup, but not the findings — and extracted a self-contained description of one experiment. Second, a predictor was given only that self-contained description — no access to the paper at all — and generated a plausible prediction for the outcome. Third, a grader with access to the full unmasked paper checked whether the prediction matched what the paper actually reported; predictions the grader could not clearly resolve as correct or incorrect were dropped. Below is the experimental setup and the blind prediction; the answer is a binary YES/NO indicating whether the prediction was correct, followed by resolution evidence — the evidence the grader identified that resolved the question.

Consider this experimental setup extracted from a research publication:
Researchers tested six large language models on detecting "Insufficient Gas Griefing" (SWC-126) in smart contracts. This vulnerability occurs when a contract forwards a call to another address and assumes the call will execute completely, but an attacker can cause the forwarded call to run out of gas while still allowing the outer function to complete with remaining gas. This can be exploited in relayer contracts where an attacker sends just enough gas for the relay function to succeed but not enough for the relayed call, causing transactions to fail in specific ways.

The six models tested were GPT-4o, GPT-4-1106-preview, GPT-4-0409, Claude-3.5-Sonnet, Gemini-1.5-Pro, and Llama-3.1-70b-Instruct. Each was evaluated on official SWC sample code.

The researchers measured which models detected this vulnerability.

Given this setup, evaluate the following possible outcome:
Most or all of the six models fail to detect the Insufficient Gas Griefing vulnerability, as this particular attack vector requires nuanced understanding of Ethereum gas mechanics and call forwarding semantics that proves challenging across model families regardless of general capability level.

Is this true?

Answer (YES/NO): NO